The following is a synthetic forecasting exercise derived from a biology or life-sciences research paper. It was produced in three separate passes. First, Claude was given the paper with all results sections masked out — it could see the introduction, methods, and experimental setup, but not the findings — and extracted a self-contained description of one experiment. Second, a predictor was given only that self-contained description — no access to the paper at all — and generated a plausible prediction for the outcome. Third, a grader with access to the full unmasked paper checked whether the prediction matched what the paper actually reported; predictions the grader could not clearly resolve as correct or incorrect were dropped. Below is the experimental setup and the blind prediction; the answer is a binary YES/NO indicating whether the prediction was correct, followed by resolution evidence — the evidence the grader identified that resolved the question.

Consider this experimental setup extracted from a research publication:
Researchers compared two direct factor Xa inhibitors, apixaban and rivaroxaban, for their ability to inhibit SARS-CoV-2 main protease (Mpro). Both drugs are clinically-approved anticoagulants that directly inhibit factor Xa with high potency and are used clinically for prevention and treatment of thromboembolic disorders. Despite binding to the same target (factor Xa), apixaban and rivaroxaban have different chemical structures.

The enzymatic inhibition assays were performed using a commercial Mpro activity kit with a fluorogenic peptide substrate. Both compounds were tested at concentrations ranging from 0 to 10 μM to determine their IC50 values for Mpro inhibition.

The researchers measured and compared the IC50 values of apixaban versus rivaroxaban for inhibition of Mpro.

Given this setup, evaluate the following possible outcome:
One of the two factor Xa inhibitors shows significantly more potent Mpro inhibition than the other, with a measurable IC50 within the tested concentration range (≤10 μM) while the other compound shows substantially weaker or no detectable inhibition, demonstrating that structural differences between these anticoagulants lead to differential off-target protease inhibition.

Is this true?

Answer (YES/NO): NO